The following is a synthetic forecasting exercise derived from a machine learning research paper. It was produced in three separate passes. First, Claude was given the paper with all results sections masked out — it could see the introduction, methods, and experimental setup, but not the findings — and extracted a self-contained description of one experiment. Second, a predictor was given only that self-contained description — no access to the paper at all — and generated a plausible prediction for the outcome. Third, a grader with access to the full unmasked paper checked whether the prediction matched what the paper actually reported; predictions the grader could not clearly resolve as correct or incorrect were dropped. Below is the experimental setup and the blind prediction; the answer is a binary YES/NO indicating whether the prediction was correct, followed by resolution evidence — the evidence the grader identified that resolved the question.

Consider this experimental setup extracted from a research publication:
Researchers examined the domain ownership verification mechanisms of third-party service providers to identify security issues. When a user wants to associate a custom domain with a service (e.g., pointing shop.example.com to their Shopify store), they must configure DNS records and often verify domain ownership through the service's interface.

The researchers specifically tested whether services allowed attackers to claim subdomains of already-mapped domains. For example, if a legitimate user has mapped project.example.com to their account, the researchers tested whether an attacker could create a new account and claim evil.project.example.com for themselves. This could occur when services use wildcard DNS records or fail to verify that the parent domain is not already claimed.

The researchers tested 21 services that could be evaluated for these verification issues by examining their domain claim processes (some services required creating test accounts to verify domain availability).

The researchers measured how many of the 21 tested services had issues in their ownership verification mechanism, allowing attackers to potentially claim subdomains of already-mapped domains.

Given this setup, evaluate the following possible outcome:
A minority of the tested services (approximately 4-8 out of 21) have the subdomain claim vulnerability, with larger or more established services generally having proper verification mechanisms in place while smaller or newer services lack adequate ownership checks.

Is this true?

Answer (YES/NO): NO